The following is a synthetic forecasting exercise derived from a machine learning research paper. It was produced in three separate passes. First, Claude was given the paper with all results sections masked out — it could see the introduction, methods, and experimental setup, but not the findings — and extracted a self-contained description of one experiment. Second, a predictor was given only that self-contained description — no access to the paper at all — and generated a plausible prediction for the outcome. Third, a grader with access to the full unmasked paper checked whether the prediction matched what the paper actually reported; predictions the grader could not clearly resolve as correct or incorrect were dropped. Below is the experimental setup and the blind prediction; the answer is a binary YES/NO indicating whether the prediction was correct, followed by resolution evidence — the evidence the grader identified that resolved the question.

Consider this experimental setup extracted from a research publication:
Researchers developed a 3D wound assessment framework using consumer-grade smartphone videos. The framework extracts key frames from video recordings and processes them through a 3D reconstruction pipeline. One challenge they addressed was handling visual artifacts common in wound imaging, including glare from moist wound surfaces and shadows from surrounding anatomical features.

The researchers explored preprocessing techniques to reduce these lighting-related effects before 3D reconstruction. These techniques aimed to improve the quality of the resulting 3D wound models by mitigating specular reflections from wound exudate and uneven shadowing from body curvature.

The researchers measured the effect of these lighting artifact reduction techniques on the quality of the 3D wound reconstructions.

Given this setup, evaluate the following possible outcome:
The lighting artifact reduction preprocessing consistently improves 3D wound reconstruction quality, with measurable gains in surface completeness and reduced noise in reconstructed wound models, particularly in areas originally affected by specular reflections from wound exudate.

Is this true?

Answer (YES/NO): NO